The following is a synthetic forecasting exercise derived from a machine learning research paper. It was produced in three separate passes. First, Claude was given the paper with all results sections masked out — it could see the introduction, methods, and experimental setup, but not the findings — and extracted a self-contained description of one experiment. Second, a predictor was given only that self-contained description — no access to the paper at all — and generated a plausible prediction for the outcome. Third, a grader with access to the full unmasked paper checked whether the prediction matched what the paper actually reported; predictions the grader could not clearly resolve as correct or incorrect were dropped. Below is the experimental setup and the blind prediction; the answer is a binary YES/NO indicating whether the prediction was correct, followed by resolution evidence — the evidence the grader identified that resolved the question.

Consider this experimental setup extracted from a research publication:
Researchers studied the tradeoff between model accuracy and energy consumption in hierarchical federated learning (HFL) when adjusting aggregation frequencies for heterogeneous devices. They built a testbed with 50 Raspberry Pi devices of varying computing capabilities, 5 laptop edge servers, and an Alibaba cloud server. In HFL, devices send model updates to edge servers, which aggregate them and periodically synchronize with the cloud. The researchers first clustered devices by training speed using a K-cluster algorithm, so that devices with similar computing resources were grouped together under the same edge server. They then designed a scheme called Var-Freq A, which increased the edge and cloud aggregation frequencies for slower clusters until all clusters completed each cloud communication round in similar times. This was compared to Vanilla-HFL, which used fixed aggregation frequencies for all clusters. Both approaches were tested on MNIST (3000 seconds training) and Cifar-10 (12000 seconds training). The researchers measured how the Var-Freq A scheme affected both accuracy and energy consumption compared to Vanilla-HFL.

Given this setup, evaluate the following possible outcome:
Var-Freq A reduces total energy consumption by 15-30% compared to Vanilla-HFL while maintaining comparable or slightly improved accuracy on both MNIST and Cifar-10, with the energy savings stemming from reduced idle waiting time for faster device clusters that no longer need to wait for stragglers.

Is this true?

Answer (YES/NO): NO